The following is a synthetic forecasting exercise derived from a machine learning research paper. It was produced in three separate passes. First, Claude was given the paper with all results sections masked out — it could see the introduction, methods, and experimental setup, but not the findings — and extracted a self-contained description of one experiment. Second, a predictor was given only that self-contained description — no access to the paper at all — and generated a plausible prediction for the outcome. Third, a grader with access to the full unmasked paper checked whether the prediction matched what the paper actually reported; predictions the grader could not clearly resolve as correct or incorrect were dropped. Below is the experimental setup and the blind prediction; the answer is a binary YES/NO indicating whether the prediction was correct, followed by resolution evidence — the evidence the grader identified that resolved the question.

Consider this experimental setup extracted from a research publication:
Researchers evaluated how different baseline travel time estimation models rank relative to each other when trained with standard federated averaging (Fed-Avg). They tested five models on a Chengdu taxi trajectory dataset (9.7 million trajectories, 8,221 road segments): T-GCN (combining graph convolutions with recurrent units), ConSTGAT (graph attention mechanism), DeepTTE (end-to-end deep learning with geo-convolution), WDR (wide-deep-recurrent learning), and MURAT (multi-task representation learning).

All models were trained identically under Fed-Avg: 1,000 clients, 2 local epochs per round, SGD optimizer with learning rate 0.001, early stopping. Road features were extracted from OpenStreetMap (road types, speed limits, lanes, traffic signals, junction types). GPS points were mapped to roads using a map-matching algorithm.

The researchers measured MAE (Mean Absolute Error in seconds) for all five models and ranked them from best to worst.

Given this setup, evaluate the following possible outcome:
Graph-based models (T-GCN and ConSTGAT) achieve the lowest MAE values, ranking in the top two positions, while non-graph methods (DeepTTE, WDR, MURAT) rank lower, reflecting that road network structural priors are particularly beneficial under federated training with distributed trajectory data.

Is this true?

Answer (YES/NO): NO